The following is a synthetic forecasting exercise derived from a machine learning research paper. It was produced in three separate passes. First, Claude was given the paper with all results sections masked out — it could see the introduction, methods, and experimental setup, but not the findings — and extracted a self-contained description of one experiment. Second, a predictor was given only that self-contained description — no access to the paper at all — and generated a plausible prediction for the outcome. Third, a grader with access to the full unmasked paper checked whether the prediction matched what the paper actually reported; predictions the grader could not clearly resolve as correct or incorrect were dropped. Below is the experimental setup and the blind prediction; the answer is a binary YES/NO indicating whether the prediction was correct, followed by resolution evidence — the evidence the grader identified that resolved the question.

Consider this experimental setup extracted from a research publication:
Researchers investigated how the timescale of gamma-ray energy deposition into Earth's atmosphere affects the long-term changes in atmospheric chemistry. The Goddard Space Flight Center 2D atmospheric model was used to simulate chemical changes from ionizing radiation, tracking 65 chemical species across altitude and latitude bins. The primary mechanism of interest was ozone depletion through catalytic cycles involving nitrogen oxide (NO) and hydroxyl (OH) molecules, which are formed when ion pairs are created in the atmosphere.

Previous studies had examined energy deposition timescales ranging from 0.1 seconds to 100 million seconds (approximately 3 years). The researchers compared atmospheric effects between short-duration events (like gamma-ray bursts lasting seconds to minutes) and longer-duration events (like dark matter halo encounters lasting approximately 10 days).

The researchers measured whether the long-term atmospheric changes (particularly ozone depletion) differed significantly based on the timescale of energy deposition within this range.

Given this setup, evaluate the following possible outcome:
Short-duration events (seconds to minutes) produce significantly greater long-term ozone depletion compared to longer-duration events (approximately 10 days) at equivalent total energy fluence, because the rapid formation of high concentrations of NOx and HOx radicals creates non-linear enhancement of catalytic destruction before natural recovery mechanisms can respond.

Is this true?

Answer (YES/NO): NO